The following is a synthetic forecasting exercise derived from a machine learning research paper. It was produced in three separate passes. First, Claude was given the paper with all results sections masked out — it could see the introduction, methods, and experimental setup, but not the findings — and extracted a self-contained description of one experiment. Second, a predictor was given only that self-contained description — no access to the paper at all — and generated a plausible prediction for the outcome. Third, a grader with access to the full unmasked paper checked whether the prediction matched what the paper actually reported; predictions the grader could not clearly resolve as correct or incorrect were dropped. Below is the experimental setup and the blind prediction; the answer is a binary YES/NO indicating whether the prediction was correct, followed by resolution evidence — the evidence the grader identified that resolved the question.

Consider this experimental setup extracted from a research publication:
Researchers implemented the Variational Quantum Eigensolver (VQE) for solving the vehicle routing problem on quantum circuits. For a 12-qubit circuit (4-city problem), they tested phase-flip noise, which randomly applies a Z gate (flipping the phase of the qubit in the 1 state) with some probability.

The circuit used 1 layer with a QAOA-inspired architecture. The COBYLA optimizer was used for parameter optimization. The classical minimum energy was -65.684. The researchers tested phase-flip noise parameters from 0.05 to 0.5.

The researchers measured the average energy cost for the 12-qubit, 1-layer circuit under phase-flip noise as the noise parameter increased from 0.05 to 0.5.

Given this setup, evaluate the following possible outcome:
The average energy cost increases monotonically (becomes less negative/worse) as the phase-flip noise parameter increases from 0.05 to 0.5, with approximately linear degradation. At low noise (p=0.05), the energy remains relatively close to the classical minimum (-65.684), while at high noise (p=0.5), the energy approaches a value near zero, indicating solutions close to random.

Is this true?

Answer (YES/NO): NO